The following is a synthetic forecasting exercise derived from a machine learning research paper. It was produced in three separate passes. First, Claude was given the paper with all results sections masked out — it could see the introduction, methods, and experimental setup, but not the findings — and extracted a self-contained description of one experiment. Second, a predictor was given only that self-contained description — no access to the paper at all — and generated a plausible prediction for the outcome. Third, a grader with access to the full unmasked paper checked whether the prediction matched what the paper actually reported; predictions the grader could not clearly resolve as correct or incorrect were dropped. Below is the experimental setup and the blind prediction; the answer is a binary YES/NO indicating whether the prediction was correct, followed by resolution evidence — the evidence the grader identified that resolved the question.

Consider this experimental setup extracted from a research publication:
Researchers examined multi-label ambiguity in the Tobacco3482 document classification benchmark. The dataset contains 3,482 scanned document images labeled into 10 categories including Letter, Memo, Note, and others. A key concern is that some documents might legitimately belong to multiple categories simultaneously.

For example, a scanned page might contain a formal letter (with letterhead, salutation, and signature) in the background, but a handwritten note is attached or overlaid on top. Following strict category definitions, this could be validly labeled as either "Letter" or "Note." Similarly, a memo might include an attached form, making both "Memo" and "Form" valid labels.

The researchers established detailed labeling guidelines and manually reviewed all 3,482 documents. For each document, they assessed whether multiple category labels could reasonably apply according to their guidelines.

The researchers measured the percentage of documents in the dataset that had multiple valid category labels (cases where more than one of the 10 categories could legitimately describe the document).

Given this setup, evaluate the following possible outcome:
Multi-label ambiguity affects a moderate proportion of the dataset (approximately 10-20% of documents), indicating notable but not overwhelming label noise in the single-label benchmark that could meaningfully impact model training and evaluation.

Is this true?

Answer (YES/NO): YES